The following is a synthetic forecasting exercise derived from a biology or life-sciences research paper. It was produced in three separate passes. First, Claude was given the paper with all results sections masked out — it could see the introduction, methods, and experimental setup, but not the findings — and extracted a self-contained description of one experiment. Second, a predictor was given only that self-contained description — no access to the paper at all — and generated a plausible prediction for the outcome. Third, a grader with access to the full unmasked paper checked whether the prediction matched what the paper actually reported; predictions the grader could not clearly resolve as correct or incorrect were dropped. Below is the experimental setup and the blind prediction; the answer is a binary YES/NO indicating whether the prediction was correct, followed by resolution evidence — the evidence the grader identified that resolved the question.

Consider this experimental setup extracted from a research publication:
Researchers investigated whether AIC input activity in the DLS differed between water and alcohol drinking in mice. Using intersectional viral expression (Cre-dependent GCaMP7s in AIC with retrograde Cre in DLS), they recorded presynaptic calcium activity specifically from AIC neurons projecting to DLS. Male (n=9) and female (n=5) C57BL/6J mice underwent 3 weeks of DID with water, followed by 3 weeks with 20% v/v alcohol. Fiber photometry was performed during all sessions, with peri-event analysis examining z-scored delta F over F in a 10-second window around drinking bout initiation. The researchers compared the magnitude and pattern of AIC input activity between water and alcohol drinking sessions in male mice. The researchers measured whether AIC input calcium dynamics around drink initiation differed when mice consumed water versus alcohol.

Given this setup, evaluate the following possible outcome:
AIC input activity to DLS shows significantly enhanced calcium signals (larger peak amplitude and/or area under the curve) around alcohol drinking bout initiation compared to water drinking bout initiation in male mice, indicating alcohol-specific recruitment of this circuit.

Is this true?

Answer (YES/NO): NO